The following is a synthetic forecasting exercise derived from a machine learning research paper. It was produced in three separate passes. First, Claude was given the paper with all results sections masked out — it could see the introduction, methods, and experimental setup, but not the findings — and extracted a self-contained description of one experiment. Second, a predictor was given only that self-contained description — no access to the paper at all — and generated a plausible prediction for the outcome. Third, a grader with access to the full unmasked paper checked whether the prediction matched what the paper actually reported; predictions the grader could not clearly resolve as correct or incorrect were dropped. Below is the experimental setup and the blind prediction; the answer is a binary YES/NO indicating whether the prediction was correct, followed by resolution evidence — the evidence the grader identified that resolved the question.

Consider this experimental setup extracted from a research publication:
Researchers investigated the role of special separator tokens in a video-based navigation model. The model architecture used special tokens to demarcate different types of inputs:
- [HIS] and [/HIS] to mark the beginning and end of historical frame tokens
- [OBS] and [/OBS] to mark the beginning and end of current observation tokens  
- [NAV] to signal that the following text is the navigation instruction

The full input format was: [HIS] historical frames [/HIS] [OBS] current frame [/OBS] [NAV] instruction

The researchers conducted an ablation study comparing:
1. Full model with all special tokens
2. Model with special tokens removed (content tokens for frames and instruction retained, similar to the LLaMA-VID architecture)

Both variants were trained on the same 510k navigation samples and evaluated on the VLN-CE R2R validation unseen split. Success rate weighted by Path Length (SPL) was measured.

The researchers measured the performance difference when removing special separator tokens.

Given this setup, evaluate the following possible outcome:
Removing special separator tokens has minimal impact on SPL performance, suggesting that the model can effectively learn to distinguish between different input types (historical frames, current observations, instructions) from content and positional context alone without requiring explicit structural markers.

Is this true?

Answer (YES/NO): NO